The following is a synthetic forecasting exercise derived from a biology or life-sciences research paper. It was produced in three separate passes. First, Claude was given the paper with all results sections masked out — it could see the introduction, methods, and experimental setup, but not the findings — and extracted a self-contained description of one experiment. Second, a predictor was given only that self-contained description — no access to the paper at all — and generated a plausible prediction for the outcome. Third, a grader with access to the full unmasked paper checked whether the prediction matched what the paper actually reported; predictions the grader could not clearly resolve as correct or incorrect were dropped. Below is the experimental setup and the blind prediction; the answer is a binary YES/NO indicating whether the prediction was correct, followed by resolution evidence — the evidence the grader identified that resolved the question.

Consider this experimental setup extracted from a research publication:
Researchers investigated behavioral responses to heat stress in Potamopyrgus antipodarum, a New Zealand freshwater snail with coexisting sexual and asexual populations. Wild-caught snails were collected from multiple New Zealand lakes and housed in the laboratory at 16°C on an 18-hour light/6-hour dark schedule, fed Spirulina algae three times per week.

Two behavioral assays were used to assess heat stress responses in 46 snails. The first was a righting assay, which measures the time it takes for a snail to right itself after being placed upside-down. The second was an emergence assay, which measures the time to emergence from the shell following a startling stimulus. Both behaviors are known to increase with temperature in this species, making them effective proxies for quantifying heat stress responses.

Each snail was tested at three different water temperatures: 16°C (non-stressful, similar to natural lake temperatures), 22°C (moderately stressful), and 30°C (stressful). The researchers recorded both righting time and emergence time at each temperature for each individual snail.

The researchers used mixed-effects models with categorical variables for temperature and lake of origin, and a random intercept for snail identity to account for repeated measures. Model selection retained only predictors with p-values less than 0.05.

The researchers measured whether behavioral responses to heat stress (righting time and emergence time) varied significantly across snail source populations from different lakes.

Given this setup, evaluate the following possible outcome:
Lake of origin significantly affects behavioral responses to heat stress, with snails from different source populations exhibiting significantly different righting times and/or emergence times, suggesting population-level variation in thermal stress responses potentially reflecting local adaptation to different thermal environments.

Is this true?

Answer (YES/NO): YES